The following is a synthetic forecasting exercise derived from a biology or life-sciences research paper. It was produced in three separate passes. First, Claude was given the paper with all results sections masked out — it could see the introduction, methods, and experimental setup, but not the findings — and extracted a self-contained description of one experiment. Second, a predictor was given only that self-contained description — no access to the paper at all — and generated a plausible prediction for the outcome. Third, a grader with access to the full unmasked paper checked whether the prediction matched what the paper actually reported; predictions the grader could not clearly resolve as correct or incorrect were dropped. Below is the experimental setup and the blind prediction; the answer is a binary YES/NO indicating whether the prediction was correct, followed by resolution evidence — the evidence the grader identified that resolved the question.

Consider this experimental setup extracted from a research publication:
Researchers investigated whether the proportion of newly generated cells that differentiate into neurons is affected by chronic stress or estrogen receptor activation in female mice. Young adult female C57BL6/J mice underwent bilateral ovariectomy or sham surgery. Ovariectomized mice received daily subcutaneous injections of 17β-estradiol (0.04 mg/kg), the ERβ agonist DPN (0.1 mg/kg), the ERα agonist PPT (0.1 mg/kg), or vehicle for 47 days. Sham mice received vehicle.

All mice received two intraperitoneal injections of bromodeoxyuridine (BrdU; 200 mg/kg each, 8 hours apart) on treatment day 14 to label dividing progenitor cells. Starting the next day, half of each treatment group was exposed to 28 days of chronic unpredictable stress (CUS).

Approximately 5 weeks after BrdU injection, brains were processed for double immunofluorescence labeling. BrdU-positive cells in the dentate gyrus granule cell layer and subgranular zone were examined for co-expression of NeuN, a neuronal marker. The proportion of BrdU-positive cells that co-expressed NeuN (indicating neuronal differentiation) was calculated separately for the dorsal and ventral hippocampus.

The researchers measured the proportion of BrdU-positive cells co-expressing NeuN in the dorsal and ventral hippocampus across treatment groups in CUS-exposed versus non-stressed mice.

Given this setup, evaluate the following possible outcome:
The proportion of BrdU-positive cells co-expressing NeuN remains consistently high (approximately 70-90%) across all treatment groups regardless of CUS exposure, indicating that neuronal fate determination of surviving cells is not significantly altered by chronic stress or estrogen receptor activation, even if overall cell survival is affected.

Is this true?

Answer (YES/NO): NO